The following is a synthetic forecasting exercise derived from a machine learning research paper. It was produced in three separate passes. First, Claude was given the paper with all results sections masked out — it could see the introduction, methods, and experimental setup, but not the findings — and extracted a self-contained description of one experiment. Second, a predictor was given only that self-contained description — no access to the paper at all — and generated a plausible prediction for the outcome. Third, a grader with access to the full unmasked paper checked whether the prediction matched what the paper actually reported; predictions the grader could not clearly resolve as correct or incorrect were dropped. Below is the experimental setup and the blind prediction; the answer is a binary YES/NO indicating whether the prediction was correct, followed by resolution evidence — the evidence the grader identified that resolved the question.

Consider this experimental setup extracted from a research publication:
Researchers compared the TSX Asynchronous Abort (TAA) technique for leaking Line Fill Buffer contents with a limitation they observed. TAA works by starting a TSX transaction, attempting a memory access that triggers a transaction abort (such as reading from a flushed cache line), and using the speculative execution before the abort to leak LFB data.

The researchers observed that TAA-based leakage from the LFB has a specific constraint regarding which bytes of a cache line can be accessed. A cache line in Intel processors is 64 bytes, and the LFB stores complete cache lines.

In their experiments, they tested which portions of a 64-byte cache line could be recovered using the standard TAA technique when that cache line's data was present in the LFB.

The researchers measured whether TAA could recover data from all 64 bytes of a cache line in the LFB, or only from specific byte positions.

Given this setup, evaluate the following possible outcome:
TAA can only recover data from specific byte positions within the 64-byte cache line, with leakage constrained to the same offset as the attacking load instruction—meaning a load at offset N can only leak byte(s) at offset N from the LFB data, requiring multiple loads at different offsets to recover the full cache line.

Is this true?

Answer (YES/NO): NO